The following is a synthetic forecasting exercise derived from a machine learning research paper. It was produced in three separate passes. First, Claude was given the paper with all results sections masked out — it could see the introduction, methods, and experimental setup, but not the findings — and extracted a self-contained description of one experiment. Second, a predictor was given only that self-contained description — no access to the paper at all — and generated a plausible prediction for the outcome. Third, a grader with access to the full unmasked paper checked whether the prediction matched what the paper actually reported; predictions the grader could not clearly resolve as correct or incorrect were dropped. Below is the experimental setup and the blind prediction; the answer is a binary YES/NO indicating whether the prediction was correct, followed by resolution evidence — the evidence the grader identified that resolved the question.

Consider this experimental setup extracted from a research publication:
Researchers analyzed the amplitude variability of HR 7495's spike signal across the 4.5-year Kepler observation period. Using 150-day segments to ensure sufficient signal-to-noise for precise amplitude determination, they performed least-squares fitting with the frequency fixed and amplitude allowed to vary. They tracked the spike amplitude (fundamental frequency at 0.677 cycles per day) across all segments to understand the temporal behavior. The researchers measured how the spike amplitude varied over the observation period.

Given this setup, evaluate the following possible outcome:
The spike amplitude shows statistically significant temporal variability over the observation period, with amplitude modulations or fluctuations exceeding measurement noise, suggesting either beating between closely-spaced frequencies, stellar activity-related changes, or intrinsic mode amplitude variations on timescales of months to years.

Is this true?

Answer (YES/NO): YES